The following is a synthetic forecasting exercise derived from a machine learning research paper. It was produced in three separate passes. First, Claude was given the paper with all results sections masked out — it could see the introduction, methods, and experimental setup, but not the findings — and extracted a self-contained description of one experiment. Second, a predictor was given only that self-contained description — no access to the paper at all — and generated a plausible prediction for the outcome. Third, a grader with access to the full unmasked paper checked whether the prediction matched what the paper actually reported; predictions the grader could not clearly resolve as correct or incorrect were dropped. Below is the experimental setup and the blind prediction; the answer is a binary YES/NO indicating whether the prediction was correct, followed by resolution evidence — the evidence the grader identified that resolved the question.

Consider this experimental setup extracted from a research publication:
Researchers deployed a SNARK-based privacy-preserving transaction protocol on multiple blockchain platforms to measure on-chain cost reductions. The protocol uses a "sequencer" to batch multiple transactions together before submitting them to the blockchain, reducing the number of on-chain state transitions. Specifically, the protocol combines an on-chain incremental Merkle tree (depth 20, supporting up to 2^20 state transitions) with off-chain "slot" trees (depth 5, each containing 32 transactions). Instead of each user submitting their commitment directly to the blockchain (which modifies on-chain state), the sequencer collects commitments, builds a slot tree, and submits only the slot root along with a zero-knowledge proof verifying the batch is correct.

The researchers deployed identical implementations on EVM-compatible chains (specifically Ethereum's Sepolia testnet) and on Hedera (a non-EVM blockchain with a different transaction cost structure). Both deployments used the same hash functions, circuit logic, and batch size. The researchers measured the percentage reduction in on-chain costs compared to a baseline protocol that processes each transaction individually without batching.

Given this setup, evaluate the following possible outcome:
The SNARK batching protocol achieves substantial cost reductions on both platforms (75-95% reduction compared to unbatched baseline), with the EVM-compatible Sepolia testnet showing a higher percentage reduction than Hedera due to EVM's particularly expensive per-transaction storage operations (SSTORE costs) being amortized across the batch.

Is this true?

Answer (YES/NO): NO